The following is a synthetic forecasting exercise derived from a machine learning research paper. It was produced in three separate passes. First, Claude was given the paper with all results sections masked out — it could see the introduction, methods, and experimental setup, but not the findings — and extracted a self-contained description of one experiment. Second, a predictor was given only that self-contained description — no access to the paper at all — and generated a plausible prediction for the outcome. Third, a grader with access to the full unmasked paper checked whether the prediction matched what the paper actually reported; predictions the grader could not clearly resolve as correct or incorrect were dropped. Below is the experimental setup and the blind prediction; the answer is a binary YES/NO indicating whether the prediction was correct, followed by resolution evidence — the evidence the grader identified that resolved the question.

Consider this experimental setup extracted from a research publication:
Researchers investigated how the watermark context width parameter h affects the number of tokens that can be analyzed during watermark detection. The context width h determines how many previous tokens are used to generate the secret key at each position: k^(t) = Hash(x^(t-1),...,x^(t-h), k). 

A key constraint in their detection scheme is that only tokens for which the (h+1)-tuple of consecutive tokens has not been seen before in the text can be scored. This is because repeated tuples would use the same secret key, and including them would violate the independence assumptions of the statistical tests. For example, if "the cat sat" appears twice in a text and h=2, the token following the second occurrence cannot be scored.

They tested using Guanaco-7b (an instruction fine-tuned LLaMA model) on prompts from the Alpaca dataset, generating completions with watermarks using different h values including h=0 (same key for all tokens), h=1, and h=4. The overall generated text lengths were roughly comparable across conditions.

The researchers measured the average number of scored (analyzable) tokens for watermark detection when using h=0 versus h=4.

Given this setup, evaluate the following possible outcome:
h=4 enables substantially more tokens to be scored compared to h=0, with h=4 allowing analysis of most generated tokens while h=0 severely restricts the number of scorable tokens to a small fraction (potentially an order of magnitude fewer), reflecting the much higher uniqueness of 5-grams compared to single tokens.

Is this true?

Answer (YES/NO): NO